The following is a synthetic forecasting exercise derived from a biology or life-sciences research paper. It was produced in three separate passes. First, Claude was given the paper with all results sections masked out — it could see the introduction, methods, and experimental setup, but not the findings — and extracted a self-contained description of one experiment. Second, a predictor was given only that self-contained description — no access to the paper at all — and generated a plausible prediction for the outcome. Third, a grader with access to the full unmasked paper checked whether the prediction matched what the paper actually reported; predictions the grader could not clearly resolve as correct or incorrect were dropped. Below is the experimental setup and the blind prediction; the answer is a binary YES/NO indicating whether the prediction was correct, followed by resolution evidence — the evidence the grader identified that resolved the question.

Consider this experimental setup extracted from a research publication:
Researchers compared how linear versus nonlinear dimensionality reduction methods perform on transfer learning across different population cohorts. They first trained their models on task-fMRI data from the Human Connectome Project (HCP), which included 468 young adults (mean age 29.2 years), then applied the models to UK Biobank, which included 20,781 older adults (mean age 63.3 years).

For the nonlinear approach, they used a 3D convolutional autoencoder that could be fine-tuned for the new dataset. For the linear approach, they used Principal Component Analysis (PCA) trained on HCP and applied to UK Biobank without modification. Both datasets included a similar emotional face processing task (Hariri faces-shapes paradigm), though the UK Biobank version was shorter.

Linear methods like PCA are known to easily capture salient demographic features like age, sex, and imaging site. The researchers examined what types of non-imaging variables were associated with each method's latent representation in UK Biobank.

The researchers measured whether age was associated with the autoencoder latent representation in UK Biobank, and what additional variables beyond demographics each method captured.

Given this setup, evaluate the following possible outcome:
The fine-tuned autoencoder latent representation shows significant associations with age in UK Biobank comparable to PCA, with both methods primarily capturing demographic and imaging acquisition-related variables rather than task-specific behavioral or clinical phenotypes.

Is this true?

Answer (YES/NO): NO